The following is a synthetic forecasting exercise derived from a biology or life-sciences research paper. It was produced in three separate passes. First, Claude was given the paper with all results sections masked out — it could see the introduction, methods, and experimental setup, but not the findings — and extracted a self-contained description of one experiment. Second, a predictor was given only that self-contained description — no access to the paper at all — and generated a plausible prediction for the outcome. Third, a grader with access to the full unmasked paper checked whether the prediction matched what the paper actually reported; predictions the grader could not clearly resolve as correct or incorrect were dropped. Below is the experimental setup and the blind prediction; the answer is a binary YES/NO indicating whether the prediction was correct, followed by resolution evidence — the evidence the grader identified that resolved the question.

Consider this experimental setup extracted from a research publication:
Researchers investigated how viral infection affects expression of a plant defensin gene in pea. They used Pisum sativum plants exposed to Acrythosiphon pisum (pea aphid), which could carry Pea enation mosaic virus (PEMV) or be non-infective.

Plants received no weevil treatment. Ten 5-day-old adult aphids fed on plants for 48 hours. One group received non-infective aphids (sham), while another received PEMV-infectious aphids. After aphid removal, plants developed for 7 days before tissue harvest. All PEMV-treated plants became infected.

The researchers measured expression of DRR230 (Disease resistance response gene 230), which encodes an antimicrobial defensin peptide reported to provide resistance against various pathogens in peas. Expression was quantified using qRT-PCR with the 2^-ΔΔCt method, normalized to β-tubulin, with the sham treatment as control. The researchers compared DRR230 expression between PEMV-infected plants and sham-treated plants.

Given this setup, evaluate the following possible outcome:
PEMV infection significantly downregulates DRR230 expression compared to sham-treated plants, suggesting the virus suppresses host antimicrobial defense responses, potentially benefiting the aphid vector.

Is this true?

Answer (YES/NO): NO